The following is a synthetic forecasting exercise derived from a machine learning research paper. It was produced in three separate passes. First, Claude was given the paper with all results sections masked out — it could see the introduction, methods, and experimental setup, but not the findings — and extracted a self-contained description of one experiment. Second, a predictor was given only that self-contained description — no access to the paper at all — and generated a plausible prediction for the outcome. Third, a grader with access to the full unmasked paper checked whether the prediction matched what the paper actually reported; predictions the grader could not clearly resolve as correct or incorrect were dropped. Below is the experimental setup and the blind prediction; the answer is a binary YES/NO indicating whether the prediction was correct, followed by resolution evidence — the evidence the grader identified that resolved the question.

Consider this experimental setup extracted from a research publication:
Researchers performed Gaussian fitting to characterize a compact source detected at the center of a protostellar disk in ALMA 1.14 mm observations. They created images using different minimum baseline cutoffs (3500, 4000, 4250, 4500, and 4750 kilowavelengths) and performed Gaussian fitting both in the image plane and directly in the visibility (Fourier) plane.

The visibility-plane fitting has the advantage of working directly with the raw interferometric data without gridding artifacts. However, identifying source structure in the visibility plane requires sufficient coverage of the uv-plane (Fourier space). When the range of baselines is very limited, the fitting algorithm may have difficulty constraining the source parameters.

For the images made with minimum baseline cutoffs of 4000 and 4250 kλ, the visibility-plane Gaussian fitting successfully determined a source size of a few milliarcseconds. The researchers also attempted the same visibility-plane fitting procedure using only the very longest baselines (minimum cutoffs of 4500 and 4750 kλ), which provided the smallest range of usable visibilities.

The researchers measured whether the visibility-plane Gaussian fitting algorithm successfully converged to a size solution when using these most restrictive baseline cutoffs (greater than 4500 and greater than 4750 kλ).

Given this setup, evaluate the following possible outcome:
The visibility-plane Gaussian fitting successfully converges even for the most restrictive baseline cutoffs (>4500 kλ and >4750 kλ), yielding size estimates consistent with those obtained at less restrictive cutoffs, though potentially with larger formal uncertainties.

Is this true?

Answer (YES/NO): NO